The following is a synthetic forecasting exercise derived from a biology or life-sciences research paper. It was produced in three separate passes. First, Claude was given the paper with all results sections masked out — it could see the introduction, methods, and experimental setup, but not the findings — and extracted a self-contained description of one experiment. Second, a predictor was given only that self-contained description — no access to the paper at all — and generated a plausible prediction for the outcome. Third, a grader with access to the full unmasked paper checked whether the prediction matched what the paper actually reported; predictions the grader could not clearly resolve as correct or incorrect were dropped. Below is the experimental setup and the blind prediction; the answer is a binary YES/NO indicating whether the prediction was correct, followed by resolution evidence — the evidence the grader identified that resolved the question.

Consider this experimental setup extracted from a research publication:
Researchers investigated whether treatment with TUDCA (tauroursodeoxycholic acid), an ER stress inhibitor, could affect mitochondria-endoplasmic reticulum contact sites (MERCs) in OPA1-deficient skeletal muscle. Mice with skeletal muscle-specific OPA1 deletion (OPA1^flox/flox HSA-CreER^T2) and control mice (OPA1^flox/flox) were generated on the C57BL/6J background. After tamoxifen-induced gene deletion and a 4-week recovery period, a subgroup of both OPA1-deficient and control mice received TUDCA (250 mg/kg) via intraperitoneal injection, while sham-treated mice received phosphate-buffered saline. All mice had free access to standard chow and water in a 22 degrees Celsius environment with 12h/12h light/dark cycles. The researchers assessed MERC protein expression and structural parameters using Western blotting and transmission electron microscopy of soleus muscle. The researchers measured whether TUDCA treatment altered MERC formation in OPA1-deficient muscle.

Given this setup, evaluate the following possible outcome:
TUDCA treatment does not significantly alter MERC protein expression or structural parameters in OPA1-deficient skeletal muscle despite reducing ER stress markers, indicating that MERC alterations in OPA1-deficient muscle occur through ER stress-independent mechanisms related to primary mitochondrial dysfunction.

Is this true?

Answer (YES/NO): NO